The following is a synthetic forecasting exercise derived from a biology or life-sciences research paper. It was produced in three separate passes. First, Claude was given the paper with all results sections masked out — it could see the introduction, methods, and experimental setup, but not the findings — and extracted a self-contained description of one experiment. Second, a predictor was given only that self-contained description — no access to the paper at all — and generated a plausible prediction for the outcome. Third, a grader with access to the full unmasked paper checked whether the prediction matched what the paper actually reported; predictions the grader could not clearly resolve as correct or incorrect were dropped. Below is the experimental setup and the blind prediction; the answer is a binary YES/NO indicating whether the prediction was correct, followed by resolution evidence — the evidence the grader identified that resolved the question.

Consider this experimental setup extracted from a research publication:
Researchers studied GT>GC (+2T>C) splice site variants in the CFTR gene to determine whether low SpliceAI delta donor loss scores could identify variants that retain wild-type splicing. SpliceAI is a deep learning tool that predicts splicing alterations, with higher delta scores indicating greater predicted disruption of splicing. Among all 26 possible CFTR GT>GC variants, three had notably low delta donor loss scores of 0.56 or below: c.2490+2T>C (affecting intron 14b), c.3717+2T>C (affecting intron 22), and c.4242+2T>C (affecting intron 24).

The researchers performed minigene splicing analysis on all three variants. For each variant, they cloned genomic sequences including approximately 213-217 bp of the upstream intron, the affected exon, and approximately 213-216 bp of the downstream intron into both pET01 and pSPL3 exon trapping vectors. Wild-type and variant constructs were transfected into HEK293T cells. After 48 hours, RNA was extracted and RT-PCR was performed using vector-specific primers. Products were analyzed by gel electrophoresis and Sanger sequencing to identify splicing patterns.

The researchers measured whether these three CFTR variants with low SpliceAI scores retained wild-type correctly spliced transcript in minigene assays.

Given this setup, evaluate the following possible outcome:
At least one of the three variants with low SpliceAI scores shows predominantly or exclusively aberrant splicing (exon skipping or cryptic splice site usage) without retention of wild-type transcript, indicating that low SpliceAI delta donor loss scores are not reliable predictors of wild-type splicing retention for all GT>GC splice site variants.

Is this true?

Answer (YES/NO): YES